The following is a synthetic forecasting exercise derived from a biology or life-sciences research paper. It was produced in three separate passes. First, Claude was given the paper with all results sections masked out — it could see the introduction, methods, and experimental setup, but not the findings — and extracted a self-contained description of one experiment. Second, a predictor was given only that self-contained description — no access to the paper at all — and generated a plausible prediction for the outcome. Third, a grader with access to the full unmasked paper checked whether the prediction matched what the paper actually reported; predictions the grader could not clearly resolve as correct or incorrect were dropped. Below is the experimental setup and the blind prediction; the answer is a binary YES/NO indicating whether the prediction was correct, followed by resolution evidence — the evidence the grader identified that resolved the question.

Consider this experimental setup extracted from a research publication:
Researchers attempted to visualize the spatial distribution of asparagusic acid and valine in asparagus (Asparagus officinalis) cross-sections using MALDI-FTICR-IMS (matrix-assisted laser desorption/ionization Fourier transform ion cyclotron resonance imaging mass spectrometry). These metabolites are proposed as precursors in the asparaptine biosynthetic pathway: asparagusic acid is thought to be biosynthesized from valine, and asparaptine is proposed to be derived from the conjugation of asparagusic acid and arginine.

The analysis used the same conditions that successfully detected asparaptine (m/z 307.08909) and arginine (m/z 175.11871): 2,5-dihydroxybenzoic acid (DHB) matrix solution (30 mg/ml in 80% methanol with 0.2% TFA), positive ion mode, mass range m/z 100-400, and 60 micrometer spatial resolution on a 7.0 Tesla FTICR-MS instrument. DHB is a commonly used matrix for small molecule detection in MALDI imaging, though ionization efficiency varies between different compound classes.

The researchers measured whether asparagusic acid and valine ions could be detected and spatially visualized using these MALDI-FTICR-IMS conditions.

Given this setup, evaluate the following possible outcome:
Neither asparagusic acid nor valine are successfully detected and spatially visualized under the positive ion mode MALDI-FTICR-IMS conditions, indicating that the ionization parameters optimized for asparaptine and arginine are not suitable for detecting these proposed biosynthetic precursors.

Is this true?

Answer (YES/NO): YES